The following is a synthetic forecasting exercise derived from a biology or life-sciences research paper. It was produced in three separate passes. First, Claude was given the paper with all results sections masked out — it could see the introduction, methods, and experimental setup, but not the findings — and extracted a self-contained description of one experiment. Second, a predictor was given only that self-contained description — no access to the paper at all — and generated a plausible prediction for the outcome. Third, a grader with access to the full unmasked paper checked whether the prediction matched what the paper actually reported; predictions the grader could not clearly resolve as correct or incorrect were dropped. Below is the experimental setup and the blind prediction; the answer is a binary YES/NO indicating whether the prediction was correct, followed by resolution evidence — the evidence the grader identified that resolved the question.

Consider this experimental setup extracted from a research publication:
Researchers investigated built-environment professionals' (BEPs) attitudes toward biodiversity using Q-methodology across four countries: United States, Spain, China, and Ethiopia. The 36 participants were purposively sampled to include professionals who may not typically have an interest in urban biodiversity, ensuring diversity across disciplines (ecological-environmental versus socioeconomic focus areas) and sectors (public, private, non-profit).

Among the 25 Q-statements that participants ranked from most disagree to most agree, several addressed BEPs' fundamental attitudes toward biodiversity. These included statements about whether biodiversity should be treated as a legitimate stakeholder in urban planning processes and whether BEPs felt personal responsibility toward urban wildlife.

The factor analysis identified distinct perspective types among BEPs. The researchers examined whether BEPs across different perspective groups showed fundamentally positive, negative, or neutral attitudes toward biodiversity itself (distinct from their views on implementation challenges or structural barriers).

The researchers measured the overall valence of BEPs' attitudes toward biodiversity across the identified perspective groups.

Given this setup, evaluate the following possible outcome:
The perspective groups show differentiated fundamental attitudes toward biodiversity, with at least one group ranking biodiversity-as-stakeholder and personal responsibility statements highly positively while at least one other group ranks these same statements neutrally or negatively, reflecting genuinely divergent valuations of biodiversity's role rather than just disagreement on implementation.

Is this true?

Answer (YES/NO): NO